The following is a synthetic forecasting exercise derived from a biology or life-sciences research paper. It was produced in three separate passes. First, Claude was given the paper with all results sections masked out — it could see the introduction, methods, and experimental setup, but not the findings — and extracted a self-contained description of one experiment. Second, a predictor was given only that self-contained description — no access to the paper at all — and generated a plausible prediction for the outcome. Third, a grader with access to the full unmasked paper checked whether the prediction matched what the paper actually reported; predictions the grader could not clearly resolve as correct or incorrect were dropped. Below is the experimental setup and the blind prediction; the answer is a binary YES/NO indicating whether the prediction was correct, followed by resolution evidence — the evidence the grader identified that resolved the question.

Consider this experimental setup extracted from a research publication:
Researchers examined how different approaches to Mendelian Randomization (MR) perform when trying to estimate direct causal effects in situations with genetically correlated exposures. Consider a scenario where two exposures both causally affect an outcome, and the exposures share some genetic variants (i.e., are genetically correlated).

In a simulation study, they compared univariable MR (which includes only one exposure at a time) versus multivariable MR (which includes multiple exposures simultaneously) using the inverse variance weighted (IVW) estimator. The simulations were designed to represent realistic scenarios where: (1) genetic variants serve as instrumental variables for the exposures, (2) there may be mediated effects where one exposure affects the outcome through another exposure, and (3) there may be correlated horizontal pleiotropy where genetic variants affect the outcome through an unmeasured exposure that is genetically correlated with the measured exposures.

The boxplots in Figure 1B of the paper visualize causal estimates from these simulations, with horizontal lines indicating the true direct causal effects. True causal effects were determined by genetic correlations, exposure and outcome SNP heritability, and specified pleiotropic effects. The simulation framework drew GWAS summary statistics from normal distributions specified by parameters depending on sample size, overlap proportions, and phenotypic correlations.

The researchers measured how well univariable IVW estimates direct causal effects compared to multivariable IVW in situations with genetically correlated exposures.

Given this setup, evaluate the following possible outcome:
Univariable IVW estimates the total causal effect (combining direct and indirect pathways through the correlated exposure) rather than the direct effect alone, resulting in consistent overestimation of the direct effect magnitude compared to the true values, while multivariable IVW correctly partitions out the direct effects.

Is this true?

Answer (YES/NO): NO